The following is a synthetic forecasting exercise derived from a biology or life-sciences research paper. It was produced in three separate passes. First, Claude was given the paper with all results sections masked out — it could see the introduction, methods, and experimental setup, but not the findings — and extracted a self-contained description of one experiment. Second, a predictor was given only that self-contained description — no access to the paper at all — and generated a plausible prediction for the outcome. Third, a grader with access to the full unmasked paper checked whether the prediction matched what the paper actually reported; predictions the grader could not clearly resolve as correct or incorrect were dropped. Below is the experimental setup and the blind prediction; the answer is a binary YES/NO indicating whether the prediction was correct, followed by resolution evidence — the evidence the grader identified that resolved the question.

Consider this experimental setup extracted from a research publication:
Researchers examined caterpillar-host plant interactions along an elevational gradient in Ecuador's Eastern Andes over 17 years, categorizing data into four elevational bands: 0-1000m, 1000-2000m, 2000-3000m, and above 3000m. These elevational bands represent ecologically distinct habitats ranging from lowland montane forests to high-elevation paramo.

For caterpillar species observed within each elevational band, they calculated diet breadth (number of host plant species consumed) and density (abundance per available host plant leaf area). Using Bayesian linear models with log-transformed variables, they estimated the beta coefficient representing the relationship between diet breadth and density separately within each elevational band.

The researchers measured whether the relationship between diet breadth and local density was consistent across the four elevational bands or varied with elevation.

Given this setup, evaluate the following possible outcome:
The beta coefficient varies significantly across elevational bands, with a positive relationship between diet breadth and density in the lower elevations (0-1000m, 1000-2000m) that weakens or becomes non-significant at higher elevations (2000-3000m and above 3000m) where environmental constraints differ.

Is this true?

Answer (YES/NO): NO